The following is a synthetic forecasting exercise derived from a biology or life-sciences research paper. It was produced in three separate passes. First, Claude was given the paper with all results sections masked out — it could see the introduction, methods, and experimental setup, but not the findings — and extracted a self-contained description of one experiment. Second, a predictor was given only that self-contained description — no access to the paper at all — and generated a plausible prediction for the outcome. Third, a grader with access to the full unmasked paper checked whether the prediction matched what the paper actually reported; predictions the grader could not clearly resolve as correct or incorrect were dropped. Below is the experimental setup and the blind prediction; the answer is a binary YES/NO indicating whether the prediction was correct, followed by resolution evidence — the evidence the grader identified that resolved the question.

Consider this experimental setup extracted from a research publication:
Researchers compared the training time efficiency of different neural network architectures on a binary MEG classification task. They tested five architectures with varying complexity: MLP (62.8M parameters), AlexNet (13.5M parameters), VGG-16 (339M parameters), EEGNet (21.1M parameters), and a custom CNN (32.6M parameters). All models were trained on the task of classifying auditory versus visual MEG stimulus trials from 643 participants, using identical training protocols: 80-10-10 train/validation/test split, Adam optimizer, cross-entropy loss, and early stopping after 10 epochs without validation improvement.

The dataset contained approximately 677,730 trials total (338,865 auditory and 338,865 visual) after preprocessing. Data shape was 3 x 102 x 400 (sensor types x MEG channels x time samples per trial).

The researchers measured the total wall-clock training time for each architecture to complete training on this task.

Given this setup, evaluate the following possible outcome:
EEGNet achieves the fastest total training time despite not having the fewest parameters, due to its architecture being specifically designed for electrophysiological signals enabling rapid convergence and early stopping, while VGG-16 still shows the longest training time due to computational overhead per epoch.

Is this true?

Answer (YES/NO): NO